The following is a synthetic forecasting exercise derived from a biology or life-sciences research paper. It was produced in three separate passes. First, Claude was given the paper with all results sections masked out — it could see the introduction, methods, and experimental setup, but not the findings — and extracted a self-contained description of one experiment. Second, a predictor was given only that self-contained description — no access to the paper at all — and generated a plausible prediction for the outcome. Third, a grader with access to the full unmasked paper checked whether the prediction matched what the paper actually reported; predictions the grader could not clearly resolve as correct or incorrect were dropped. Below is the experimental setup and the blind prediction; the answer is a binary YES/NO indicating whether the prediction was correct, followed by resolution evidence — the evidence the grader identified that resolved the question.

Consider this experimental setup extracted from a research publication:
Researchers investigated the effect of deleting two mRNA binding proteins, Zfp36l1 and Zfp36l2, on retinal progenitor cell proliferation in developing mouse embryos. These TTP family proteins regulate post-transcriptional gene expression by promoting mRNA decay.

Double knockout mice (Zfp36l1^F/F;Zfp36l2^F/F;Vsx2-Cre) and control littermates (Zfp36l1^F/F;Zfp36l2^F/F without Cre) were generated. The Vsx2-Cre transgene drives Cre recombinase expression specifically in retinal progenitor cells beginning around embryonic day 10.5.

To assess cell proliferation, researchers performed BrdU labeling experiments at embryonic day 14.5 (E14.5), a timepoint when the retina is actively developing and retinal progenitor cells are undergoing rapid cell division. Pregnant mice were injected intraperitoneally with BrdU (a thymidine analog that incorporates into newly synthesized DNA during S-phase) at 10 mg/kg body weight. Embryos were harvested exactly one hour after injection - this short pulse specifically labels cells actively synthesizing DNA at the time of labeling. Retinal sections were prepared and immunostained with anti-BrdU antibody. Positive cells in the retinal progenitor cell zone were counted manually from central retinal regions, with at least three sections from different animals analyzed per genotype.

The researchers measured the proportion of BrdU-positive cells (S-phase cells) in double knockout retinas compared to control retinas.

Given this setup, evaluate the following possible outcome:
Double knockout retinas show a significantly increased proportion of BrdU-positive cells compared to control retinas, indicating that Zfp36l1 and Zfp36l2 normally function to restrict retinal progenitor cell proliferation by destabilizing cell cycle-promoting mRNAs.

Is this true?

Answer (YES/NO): NO